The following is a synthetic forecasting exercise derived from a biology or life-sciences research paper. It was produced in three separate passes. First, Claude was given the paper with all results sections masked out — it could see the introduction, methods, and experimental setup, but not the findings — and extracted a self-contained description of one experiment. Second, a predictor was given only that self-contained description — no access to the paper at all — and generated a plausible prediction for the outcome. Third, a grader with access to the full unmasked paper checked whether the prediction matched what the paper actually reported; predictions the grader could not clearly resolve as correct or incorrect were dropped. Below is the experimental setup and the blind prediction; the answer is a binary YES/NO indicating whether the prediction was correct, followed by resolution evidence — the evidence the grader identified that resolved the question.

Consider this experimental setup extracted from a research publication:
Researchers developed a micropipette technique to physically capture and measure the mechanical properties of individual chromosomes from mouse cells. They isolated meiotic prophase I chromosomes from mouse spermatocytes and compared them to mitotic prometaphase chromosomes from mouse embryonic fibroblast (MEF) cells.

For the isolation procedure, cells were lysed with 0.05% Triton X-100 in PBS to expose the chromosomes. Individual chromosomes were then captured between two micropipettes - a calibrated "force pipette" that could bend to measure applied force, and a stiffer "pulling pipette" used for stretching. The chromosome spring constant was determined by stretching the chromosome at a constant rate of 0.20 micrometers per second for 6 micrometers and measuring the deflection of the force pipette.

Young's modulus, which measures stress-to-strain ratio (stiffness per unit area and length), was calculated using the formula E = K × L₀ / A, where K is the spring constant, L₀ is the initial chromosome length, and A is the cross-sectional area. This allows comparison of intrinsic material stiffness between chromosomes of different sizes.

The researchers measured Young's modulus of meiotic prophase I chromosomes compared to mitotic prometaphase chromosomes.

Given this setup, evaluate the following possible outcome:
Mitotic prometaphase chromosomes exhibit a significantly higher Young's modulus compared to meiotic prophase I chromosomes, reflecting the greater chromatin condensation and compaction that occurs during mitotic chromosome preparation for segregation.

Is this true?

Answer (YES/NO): NO